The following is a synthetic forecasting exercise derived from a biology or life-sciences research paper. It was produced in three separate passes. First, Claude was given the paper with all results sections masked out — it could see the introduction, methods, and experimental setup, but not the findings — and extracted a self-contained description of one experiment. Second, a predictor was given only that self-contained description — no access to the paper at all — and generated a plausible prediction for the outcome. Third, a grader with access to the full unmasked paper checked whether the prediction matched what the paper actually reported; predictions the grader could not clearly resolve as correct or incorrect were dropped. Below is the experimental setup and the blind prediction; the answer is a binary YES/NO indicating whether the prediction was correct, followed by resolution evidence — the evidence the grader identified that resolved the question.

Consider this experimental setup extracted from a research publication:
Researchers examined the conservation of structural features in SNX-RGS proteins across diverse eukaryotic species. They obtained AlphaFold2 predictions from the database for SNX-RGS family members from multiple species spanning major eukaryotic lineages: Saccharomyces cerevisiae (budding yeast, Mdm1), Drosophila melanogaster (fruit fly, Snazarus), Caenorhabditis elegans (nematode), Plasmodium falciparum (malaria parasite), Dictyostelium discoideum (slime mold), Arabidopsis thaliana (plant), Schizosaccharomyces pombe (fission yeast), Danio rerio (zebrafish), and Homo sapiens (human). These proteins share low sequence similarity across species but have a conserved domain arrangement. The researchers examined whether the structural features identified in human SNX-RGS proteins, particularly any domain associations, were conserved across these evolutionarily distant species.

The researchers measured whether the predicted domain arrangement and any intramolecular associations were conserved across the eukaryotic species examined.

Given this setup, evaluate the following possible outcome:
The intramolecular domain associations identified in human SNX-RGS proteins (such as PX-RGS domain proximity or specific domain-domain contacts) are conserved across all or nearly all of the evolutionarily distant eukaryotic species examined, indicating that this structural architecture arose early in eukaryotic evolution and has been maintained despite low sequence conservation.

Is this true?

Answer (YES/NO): NO